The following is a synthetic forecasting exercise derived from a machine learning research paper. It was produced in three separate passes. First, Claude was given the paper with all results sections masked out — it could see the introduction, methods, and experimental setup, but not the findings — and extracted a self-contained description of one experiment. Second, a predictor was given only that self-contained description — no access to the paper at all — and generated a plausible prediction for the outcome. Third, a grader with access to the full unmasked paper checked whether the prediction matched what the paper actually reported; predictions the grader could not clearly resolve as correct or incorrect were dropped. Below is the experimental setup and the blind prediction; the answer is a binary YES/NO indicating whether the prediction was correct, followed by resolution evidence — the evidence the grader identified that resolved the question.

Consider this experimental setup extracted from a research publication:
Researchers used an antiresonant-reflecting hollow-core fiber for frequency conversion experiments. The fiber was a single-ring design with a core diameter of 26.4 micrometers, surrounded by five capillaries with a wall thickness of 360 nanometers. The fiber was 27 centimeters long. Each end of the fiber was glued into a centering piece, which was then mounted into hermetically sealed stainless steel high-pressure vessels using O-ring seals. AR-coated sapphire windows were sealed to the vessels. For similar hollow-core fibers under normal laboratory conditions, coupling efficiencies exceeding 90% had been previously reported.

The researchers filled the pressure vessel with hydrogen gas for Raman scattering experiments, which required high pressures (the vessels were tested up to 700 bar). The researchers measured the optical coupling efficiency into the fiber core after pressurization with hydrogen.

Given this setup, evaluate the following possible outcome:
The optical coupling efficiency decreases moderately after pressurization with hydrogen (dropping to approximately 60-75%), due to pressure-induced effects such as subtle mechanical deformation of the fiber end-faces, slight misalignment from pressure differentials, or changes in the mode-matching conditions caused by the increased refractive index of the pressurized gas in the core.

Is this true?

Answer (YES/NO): NO